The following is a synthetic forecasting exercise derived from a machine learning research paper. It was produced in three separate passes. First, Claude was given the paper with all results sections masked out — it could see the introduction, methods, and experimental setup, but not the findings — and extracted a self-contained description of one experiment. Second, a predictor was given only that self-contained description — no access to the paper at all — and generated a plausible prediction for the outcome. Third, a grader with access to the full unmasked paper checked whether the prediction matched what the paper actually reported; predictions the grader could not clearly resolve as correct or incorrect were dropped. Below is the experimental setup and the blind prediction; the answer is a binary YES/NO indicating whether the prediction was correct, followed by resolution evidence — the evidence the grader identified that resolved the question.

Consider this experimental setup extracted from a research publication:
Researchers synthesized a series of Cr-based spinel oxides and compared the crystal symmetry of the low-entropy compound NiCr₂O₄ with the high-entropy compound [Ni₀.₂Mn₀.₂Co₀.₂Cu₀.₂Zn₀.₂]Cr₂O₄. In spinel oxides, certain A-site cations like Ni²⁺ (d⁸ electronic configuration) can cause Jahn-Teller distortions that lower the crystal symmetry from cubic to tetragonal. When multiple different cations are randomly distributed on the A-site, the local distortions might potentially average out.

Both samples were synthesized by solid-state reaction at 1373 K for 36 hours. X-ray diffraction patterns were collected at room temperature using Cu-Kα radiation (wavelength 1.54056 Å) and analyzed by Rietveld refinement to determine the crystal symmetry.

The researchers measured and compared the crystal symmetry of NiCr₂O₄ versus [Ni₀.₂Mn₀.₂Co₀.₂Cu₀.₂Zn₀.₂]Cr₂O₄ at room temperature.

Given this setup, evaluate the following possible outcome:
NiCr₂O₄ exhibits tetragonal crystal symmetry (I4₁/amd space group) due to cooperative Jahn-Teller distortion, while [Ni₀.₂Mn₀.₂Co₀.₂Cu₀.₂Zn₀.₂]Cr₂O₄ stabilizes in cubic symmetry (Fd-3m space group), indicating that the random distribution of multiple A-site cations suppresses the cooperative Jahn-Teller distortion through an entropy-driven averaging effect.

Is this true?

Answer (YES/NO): YES